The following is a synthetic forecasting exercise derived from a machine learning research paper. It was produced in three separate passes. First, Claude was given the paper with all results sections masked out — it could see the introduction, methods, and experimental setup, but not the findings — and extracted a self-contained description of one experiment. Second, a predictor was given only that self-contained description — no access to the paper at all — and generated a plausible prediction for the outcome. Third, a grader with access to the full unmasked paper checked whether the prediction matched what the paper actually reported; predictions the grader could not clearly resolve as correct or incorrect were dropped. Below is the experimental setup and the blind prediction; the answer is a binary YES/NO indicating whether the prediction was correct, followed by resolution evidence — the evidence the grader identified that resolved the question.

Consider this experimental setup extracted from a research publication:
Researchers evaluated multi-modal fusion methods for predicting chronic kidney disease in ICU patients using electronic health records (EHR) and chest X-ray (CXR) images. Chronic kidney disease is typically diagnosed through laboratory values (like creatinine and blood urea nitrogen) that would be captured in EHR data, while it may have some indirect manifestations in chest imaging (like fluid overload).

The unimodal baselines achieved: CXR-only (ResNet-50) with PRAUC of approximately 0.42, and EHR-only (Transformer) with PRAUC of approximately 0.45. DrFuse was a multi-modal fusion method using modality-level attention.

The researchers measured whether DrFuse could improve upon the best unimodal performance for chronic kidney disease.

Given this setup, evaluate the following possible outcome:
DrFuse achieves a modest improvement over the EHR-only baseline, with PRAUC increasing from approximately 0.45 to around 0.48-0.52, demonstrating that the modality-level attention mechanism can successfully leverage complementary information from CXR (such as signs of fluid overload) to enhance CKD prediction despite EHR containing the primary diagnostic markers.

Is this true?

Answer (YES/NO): NO